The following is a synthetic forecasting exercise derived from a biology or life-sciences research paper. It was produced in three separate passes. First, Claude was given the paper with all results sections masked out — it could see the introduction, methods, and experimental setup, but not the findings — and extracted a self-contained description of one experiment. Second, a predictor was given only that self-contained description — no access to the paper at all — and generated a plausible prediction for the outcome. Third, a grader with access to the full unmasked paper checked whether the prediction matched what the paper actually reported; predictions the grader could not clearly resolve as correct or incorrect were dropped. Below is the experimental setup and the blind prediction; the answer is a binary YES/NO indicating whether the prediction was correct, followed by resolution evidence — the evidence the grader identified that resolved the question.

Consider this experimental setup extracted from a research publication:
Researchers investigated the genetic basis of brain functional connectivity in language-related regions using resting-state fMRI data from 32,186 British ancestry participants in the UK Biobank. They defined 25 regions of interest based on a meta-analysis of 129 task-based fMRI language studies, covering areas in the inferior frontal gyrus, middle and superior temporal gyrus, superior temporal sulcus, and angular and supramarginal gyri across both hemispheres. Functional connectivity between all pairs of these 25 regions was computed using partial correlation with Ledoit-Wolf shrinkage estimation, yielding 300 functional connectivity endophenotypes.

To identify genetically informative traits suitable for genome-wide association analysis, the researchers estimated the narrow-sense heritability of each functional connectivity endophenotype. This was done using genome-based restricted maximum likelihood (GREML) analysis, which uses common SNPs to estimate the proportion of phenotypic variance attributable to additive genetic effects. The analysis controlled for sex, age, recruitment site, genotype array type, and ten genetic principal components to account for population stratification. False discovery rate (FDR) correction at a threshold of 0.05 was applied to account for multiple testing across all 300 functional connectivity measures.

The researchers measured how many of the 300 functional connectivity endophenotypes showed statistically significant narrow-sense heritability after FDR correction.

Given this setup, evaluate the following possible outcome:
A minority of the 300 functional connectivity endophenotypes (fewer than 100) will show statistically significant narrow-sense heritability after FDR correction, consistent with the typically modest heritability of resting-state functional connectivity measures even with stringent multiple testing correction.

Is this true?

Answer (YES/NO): NO